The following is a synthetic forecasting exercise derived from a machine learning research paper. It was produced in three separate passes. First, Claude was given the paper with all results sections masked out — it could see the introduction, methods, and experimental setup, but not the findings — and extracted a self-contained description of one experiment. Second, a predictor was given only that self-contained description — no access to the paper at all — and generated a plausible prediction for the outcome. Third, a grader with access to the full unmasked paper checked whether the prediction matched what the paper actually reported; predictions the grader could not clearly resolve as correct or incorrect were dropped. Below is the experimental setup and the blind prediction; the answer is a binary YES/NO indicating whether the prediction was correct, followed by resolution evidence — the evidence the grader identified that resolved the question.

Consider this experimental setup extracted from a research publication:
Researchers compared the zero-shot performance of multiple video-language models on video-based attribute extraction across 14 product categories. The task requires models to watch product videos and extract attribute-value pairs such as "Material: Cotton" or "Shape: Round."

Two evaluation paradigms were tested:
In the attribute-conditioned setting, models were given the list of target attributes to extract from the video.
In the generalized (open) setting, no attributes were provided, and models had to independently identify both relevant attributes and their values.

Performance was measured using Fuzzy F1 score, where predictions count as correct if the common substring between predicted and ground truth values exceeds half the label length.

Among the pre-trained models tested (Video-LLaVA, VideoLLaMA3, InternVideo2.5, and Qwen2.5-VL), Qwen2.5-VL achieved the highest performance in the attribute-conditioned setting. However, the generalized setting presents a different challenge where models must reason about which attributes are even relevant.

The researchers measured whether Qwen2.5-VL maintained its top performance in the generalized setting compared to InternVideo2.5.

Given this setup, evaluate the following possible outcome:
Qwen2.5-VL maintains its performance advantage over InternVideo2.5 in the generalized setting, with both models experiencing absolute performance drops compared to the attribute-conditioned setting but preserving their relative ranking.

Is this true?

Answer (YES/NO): NO